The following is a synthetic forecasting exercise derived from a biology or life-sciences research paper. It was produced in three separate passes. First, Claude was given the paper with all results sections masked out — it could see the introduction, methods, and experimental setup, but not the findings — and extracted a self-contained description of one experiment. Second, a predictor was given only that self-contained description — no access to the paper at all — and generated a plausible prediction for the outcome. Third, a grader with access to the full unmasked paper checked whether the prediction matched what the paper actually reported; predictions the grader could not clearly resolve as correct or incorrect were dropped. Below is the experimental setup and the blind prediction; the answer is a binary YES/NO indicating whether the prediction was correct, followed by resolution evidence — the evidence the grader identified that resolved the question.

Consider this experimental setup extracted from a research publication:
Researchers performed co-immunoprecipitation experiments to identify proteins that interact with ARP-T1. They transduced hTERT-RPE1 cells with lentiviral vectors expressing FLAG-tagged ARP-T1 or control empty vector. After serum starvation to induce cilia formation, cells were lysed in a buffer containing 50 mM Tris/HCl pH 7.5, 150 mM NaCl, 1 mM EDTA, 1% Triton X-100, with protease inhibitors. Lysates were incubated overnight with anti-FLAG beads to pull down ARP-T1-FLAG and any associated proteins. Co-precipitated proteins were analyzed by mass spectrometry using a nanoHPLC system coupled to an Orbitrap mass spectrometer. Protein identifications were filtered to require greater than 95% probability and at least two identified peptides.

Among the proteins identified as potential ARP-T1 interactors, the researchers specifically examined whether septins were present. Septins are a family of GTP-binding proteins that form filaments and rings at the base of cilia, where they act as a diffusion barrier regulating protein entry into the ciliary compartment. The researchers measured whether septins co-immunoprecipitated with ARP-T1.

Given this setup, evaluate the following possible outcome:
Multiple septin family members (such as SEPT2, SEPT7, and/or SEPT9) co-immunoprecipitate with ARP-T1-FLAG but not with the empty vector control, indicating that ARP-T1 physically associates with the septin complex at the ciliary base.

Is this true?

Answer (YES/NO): YES